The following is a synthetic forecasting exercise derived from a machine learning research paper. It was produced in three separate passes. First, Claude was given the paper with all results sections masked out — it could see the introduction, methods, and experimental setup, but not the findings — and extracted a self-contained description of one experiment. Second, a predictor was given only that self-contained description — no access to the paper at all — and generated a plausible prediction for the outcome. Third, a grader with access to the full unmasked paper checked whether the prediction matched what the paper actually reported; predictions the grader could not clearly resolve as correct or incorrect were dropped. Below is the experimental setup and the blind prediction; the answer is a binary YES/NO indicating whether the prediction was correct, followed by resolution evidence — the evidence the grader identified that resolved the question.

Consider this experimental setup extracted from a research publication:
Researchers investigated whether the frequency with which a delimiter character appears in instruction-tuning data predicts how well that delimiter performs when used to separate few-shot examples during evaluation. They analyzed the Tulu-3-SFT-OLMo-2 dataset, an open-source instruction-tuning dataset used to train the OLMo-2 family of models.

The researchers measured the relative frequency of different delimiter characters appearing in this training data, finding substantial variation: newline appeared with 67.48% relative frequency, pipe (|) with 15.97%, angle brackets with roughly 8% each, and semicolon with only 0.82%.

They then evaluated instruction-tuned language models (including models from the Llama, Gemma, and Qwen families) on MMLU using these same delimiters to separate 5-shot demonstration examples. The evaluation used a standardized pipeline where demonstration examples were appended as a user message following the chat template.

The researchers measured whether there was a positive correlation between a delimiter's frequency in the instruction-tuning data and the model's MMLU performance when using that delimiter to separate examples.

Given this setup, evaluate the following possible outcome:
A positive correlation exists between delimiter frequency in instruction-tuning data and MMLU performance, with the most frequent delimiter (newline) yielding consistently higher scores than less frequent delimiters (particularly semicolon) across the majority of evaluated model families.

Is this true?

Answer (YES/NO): NO